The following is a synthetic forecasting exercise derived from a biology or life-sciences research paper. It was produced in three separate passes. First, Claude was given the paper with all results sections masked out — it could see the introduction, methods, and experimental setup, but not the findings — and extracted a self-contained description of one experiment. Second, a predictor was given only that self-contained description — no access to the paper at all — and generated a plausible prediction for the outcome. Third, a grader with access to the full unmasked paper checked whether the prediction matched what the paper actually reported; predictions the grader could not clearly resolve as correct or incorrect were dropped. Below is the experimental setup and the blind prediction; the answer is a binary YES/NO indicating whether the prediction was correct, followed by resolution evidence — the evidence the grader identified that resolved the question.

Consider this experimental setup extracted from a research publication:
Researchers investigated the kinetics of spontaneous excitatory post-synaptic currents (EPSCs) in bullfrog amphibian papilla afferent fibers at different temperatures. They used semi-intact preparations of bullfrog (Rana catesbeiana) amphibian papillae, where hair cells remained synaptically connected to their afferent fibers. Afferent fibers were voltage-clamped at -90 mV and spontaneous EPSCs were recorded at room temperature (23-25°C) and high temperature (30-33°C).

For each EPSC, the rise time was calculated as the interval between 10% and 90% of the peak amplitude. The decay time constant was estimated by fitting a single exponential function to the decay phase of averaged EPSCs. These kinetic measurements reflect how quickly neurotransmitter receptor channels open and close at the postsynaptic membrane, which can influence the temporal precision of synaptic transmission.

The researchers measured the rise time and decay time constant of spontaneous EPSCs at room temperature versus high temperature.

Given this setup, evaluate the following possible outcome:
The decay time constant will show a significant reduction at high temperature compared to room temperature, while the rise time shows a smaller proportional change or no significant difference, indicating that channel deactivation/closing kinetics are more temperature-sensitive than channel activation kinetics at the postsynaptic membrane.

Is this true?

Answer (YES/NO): NO